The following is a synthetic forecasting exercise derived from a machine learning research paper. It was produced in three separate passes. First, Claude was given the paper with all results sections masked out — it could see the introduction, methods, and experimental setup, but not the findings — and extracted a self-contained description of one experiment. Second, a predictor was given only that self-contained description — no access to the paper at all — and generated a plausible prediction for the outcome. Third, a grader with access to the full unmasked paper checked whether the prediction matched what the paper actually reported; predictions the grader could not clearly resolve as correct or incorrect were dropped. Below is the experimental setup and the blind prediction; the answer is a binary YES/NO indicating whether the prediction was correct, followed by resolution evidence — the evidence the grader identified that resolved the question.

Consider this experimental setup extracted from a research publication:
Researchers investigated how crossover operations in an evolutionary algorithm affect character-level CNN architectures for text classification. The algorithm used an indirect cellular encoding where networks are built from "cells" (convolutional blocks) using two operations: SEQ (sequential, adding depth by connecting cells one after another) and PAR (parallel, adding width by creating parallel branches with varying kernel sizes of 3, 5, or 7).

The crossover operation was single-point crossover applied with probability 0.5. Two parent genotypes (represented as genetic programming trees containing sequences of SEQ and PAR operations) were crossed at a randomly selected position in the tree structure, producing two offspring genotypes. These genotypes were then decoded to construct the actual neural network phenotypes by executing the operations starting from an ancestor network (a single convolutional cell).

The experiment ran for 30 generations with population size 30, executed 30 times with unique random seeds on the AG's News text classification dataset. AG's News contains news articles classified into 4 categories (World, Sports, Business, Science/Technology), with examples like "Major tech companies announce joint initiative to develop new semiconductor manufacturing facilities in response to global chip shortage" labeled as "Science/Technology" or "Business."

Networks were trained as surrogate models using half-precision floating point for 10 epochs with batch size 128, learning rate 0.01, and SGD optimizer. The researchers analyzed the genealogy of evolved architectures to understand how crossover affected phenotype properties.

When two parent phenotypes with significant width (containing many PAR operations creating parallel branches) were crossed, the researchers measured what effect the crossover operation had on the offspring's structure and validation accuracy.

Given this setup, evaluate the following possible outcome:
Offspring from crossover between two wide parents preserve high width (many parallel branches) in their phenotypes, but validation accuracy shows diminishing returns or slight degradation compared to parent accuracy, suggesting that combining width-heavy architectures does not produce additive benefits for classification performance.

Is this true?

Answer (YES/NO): NO